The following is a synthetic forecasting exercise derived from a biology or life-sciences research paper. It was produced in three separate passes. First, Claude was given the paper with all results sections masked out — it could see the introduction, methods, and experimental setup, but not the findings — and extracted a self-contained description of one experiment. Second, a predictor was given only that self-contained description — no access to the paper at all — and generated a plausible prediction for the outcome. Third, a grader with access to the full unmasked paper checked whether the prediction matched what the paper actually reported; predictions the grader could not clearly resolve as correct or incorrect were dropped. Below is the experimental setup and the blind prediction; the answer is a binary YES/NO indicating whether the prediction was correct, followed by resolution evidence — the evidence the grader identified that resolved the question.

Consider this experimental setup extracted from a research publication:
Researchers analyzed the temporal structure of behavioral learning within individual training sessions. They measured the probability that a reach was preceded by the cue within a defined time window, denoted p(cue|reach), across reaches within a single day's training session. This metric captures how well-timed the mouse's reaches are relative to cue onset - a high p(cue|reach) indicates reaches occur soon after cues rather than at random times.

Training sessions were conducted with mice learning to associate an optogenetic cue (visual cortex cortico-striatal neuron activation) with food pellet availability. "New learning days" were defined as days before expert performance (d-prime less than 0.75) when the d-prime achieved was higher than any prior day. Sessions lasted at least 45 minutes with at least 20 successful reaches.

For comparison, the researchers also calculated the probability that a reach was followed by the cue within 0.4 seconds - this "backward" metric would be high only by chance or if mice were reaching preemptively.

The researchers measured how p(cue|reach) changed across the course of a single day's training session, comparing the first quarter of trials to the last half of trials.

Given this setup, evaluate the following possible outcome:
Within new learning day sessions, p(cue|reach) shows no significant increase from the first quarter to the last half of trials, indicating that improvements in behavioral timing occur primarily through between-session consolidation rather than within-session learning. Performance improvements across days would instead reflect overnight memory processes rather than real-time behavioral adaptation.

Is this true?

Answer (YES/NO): NO